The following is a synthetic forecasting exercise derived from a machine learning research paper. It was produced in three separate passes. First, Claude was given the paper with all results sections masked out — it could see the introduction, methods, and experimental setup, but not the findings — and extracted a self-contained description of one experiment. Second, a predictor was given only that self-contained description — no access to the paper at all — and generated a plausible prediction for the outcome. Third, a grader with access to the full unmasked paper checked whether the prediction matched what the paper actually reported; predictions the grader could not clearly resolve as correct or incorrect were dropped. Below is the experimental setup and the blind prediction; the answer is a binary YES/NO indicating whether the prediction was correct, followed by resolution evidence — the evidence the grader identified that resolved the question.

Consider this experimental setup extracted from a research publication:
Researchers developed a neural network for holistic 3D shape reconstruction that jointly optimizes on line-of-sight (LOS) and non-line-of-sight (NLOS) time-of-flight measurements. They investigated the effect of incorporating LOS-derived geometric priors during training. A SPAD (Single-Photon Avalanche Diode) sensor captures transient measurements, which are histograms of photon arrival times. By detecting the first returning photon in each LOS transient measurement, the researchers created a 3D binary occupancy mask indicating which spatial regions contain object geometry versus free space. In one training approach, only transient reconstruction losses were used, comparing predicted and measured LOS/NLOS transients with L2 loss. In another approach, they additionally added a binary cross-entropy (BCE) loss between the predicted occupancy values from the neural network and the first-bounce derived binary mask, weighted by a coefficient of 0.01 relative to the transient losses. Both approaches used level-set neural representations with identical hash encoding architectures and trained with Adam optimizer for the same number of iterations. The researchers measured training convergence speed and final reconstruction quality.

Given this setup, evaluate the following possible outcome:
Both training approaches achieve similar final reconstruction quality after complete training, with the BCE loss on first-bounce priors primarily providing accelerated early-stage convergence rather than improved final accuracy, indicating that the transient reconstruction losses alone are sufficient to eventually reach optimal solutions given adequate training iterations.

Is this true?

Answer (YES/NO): NO